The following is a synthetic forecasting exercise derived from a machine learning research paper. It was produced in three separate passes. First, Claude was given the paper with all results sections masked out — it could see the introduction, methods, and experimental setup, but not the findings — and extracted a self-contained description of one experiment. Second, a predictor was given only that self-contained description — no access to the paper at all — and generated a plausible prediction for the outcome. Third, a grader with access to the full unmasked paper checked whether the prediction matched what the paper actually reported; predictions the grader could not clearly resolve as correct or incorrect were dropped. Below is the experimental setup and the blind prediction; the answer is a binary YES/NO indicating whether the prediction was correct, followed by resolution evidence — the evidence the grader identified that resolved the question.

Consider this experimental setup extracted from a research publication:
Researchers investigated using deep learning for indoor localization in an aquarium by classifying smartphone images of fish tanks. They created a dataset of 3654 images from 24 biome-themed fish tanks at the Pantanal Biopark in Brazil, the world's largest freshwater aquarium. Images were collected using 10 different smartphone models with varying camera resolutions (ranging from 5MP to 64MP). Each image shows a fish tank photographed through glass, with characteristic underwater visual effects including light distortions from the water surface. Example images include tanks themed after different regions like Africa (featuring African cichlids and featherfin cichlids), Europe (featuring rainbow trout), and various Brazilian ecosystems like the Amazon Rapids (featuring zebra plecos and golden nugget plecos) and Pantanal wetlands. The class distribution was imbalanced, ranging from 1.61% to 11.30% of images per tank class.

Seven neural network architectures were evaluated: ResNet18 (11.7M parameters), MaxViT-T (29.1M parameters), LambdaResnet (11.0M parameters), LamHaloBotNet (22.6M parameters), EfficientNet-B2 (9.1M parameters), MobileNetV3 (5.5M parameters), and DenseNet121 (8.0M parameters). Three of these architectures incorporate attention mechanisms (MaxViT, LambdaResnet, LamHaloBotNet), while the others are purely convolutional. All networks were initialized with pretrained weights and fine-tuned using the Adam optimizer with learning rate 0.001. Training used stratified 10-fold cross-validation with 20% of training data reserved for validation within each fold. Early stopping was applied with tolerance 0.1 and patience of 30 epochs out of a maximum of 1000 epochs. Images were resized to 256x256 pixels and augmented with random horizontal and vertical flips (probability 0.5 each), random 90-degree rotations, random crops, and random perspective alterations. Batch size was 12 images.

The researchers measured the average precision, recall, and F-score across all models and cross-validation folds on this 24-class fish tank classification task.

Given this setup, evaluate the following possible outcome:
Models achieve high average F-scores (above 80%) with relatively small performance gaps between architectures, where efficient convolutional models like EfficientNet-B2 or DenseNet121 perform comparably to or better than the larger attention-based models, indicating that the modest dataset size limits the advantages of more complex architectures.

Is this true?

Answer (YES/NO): NO